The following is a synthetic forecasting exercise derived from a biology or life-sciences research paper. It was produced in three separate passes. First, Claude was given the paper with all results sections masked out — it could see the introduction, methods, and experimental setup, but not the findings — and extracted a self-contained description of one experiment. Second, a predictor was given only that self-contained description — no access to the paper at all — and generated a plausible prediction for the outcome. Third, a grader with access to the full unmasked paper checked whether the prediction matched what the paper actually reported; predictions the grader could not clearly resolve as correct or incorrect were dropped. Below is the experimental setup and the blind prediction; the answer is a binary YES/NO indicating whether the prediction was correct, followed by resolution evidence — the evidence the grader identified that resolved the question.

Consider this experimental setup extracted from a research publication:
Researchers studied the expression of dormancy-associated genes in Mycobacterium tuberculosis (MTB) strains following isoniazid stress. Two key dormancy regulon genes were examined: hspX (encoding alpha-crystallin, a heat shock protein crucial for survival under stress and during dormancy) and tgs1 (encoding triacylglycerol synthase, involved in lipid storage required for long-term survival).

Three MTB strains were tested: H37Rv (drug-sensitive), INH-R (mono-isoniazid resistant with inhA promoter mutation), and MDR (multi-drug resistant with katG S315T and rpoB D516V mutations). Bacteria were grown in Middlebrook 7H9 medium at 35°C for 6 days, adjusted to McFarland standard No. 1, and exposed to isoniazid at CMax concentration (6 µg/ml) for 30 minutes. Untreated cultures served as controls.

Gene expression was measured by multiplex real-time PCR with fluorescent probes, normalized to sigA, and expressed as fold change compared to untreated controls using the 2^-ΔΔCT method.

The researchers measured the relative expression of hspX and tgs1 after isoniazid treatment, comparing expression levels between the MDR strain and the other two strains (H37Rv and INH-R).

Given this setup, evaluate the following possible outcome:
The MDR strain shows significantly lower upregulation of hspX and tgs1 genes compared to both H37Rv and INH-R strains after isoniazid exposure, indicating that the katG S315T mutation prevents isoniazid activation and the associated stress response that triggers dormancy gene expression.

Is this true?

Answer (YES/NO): NO